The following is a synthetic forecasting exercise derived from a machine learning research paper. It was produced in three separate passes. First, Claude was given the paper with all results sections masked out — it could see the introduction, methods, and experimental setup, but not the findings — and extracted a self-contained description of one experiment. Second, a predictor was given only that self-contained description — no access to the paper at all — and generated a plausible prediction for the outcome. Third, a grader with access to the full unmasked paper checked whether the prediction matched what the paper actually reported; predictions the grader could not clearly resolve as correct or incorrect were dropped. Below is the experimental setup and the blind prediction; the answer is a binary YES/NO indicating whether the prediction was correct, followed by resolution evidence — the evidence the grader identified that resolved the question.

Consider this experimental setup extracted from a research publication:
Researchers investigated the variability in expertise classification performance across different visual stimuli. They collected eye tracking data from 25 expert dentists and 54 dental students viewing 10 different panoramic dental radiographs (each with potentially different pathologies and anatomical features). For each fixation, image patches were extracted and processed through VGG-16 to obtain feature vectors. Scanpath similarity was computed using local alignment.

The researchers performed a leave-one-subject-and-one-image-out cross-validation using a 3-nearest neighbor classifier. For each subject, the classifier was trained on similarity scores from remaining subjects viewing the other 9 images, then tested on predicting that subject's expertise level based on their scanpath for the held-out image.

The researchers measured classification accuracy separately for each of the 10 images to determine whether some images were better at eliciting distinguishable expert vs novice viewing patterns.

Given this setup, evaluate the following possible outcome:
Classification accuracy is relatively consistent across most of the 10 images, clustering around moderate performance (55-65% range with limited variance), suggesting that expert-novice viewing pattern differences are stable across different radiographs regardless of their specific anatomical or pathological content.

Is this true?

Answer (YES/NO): NO